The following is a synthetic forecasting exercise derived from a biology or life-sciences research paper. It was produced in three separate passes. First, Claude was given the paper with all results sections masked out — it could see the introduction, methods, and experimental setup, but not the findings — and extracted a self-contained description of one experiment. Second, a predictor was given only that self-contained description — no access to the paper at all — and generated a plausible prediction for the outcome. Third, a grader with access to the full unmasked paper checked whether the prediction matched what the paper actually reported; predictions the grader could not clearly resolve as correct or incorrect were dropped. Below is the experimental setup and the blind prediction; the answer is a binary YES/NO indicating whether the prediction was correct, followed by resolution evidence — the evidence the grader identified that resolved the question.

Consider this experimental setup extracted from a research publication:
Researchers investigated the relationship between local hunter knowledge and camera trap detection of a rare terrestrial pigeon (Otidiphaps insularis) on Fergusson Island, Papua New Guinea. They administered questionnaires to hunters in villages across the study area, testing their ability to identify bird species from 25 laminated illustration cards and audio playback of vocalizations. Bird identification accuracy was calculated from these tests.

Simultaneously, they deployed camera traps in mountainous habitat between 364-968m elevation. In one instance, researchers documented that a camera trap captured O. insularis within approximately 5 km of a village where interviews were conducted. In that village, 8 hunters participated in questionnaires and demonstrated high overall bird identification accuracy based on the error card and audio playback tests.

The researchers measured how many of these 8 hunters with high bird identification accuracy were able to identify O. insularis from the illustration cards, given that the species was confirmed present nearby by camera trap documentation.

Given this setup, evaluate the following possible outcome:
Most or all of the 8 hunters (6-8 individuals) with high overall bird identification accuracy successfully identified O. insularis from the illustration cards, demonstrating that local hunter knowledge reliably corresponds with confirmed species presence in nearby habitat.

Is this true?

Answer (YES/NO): NO